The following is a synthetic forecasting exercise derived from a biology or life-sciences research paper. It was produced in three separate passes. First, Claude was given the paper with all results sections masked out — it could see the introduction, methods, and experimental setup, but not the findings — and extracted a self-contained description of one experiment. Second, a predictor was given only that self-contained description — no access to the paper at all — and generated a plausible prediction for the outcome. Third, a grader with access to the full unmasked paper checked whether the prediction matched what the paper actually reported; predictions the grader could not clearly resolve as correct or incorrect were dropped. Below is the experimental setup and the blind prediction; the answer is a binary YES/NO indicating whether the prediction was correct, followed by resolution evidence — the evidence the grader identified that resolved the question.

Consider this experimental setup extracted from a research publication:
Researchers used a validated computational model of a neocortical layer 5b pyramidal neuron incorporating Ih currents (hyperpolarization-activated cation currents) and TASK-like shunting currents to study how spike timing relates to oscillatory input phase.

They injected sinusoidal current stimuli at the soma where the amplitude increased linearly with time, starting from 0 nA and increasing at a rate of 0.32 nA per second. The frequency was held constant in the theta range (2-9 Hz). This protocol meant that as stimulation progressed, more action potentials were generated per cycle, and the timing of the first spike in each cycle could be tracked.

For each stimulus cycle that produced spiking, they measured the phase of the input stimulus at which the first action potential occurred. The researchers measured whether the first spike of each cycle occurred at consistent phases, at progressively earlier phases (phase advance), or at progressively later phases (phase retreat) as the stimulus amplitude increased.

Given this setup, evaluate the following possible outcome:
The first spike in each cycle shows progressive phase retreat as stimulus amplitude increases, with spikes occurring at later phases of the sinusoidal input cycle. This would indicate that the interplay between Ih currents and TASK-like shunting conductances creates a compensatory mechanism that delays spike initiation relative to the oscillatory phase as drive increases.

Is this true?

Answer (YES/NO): NO